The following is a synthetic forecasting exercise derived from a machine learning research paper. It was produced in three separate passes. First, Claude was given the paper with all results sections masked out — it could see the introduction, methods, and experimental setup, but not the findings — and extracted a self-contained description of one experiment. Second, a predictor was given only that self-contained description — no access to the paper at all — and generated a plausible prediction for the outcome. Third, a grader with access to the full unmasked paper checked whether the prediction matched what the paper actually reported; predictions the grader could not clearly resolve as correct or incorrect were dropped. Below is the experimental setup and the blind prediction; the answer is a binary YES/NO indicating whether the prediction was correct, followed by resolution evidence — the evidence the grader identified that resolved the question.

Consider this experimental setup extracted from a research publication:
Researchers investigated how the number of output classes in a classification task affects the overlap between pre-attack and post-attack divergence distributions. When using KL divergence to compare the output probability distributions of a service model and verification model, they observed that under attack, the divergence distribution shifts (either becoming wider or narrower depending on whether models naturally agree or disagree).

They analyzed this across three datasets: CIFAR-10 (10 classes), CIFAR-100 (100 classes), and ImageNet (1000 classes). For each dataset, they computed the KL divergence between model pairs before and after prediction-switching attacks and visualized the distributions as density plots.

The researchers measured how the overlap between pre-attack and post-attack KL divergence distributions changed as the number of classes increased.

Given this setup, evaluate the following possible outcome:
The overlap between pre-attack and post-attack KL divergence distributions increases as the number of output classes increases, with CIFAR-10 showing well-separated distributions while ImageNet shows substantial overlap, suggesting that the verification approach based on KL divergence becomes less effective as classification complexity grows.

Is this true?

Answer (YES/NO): YES